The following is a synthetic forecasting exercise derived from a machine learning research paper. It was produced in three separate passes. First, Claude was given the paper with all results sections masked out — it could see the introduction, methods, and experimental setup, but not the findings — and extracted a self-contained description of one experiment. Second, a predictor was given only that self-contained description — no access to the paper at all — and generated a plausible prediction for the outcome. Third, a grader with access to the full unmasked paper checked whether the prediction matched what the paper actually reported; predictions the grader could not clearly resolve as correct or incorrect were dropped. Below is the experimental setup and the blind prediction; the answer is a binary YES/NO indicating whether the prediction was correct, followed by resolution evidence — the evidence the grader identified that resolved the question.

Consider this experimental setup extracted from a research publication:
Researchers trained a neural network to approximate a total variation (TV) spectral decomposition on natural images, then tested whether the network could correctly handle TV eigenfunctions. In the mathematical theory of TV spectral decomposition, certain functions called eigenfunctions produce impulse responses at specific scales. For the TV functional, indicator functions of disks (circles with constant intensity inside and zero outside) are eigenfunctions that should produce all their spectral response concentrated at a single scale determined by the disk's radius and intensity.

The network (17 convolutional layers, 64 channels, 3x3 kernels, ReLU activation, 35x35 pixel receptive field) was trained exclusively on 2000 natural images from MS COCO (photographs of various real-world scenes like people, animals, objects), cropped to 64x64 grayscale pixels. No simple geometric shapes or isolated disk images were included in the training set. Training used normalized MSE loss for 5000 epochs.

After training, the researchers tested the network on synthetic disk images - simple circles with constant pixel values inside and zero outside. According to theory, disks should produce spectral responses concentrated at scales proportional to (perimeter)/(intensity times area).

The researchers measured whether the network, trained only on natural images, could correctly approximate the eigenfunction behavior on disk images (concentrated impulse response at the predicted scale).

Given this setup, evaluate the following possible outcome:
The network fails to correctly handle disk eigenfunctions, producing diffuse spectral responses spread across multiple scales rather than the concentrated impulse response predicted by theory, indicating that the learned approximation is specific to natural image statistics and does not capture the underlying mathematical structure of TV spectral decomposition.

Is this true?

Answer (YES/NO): NO